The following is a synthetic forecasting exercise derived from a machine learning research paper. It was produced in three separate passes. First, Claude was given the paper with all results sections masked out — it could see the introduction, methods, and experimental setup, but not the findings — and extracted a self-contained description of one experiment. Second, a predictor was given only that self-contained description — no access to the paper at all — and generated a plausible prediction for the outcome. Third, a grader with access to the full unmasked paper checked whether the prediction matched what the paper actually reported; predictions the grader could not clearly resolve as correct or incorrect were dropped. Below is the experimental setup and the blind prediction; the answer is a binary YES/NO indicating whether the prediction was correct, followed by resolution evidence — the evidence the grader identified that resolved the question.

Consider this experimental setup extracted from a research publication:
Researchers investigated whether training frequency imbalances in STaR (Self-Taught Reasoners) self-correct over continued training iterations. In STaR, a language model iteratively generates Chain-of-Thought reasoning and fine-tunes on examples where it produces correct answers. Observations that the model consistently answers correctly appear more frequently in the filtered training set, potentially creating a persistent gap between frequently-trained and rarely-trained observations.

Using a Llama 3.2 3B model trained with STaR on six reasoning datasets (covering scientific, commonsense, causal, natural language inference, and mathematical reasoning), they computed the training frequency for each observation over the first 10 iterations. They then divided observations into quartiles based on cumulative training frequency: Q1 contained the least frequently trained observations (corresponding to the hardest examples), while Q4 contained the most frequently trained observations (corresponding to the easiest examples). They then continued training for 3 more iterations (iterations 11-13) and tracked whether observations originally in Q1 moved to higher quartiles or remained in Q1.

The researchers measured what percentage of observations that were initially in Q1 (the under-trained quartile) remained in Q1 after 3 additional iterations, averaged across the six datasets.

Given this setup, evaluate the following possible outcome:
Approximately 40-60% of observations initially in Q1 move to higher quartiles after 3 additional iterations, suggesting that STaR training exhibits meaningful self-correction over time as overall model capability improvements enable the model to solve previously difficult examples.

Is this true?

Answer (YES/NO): NO